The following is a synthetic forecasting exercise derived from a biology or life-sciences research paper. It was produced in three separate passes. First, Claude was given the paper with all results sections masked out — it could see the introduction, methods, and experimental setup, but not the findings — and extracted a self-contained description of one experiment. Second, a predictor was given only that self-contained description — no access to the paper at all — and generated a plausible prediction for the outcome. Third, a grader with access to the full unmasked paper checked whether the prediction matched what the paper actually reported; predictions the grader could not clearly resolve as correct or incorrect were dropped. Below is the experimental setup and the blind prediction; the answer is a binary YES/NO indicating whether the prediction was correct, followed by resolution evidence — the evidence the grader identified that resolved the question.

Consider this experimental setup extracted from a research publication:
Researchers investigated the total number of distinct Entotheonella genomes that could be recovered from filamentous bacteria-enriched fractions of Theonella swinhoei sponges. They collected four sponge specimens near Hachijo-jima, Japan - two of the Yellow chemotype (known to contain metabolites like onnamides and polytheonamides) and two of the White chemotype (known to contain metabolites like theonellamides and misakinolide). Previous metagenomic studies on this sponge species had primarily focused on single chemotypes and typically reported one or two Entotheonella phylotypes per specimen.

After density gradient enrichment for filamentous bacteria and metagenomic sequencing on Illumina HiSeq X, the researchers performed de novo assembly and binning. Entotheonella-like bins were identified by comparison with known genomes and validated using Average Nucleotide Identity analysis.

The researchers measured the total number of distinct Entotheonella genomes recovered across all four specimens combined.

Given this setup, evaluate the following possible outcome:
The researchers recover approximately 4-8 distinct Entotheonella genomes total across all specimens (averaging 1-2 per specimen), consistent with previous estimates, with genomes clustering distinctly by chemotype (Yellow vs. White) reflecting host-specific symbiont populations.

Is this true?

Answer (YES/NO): NO